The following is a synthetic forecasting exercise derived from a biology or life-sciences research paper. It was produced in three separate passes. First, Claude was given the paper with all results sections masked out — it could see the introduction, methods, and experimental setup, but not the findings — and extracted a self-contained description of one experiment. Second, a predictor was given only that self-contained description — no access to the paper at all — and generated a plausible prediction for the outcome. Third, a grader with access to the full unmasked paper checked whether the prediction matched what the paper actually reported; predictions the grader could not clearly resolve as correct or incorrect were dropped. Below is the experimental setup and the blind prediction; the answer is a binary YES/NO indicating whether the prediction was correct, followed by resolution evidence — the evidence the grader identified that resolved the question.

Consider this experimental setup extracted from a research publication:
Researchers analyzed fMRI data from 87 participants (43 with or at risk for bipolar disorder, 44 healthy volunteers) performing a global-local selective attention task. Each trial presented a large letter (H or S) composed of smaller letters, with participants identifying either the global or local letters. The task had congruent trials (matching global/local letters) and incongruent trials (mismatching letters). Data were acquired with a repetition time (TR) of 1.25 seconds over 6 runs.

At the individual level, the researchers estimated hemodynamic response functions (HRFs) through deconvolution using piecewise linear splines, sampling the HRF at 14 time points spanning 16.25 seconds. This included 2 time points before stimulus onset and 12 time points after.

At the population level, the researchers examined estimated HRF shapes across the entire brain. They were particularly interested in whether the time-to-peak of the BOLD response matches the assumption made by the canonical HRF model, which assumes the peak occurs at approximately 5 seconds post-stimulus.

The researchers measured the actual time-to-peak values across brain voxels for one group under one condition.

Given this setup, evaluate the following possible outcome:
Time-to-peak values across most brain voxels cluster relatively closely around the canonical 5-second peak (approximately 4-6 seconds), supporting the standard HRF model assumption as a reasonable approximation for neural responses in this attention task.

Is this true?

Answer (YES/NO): NO